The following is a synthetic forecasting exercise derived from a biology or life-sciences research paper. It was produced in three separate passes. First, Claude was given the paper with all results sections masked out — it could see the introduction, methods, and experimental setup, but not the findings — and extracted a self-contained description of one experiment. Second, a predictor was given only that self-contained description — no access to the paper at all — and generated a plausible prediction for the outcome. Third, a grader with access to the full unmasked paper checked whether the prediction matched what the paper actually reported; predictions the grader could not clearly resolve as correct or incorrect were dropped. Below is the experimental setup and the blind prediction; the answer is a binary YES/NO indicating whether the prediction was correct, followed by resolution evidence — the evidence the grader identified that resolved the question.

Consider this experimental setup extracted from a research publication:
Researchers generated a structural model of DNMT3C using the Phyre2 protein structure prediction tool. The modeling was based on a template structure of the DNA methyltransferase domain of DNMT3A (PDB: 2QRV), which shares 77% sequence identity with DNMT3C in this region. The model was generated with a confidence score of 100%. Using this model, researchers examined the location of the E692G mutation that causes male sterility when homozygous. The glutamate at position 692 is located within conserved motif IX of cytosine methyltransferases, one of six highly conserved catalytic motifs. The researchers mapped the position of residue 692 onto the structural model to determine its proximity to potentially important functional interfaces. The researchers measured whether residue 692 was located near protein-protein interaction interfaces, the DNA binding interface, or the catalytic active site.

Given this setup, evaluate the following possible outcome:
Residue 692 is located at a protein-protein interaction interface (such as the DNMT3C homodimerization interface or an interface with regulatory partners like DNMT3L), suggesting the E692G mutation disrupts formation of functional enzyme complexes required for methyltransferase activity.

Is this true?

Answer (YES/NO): YES